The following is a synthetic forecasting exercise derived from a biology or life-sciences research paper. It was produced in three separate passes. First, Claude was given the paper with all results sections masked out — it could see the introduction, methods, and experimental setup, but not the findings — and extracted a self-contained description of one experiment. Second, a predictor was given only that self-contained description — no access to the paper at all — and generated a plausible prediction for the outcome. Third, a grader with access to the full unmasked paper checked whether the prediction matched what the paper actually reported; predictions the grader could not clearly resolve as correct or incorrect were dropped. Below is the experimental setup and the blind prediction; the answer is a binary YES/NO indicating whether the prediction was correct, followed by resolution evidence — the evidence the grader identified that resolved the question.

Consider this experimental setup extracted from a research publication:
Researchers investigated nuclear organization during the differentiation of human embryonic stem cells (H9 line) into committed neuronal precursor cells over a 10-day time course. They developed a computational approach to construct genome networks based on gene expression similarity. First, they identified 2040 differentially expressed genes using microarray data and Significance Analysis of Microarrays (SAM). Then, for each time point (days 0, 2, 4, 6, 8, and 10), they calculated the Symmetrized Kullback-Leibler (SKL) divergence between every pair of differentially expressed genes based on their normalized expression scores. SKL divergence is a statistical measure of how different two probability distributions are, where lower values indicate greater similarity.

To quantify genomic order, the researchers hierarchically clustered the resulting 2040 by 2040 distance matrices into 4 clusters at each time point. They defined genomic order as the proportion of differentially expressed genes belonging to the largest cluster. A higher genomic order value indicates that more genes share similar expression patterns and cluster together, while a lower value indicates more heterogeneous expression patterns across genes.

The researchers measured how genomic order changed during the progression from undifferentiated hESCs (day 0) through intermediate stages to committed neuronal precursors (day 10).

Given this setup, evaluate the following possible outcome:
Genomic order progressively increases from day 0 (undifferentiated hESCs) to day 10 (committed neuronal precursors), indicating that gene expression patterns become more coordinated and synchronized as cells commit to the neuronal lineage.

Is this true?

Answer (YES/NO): NO